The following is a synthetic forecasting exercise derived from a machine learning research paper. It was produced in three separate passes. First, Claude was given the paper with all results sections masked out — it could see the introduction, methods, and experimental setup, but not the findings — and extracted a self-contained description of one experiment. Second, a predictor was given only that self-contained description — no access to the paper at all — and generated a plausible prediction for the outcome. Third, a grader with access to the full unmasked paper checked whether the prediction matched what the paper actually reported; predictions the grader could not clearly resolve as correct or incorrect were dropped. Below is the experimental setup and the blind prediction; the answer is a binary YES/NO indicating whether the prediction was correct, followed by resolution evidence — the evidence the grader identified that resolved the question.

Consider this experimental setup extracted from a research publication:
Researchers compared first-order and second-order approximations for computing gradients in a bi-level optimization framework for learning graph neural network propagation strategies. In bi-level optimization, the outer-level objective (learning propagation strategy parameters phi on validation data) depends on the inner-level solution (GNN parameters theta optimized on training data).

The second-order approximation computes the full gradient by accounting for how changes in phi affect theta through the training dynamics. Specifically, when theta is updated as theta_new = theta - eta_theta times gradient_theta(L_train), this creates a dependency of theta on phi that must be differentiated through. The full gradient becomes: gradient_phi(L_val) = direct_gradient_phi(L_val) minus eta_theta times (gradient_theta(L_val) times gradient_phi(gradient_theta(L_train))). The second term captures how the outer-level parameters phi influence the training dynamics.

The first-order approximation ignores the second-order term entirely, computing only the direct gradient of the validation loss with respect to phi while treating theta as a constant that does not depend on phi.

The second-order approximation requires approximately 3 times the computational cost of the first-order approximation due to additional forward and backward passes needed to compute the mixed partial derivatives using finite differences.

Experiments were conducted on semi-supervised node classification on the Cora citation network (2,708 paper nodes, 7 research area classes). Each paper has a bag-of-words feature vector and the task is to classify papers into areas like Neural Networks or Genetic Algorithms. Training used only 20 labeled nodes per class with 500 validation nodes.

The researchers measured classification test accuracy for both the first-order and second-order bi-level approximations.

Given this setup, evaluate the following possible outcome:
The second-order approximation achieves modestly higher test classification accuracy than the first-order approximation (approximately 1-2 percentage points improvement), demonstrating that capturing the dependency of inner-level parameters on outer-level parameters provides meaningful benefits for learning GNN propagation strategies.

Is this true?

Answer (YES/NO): NO